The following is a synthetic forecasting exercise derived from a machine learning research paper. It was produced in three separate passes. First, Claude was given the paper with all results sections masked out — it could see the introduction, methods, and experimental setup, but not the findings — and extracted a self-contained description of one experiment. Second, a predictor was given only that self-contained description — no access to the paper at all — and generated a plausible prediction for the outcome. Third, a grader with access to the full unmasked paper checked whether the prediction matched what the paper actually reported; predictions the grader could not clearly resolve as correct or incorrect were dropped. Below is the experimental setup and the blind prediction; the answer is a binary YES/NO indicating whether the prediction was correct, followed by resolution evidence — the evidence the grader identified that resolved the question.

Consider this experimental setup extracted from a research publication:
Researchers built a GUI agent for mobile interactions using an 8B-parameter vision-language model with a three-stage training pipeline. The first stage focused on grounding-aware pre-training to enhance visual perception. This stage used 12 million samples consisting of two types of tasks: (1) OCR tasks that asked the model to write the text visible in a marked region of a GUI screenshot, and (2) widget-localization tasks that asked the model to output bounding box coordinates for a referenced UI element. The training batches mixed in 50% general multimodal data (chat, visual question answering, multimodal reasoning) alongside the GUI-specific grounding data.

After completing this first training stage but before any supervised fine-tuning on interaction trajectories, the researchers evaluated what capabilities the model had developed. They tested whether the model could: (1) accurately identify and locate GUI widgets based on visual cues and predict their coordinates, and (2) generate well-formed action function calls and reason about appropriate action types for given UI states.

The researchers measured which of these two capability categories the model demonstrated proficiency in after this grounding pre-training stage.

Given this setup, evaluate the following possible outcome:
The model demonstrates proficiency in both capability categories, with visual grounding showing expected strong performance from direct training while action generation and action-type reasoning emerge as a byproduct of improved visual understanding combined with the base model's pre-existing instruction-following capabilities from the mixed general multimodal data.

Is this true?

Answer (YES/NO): NO